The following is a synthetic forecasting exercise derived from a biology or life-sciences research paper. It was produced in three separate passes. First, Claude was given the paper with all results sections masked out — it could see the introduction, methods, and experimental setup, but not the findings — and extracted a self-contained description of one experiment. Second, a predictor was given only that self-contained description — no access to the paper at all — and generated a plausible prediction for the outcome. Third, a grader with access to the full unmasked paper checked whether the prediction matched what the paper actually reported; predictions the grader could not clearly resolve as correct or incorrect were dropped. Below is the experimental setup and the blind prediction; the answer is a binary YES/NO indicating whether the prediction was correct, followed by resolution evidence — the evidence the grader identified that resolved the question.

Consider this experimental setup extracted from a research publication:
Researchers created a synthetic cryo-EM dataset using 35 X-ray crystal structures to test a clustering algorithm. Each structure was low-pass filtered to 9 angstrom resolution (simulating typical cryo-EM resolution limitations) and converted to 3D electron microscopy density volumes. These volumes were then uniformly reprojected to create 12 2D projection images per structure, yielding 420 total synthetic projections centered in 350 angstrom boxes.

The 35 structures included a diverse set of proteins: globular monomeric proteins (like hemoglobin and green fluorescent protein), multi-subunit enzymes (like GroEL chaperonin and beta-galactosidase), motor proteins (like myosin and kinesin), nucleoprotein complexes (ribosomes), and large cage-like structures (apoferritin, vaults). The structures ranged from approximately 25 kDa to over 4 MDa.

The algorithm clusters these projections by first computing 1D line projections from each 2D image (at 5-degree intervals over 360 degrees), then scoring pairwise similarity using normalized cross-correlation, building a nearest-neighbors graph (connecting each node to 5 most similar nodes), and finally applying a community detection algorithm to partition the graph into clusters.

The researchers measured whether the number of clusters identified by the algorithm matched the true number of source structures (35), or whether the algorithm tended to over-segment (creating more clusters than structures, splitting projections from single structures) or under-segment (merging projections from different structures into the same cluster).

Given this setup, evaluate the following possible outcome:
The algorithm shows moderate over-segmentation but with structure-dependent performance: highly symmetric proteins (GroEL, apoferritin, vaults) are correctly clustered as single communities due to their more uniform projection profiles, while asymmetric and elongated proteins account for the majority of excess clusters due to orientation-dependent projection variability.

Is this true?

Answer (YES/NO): NO